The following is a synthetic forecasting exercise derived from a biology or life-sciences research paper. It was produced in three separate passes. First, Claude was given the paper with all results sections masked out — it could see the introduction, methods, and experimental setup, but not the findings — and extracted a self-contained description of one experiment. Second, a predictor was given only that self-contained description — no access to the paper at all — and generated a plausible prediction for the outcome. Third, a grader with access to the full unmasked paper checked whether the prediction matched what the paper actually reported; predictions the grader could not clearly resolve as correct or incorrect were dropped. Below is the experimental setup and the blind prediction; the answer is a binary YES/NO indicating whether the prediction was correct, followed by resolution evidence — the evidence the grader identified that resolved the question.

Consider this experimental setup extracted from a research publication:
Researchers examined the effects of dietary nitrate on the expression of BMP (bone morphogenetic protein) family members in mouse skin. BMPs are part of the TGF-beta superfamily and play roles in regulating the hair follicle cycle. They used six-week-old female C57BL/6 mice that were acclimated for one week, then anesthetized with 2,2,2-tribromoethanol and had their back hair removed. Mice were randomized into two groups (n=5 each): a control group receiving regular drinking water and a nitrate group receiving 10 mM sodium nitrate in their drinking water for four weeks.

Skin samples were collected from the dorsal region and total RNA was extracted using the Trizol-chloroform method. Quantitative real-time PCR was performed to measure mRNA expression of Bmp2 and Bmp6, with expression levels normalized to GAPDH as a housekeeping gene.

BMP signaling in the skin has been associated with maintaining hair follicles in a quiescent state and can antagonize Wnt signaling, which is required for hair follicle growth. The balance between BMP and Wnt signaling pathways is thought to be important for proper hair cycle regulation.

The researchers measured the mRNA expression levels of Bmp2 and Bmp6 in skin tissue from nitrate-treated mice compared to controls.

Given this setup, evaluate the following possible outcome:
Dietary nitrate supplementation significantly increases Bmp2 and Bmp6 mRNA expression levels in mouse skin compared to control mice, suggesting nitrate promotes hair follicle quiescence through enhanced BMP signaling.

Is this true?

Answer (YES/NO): NO